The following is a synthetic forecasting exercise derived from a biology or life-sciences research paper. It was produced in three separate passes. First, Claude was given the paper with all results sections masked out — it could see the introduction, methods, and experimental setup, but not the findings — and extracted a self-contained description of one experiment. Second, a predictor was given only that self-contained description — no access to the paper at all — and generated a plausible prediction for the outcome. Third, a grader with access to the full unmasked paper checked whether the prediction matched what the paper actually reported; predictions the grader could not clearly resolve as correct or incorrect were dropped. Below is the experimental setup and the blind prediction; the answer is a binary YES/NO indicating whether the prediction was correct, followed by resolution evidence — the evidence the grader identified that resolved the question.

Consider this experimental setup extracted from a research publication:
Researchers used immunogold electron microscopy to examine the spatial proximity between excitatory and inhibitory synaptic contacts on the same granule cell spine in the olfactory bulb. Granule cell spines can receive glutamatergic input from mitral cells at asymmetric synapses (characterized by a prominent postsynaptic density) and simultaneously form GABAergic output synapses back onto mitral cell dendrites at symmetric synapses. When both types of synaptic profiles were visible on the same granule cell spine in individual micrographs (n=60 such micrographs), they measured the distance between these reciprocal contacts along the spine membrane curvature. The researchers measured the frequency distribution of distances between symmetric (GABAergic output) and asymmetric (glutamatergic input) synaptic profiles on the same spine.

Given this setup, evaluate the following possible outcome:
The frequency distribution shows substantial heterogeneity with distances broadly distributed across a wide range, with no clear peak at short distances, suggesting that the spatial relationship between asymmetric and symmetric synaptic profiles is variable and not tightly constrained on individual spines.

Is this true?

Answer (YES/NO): NO